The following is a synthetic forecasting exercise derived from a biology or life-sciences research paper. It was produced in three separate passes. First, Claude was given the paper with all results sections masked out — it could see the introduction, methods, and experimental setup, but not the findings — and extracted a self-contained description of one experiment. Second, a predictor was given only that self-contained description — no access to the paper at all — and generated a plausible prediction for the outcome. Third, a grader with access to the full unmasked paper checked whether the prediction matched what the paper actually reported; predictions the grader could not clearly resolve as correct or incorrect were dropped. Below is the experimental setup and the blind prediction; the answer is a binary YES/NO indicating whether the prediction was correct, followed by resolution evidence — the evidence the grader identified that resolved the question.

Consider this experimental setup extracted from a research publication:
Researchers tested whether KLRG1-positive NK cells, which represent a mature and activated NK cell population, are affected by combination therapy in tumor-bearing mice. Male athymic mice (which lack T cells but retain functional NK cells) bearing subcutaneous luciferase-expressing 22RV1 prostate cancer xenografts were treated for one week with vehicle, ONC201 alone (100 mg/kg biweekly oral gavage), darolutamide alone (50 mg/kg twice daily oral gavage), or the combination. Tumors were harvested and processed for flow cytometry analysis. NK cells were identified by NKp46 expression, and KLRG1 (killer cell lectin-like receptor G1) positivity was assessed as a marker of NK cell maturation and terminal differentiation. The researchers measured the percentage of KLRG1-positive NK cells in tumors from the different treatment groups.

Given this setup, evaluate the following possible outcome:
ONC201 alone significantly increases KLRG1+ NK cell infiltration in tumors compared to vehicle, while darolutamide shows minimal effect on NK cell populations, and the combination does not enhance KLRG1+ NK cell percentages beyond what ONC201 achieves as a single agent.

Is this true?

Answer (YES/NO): NO